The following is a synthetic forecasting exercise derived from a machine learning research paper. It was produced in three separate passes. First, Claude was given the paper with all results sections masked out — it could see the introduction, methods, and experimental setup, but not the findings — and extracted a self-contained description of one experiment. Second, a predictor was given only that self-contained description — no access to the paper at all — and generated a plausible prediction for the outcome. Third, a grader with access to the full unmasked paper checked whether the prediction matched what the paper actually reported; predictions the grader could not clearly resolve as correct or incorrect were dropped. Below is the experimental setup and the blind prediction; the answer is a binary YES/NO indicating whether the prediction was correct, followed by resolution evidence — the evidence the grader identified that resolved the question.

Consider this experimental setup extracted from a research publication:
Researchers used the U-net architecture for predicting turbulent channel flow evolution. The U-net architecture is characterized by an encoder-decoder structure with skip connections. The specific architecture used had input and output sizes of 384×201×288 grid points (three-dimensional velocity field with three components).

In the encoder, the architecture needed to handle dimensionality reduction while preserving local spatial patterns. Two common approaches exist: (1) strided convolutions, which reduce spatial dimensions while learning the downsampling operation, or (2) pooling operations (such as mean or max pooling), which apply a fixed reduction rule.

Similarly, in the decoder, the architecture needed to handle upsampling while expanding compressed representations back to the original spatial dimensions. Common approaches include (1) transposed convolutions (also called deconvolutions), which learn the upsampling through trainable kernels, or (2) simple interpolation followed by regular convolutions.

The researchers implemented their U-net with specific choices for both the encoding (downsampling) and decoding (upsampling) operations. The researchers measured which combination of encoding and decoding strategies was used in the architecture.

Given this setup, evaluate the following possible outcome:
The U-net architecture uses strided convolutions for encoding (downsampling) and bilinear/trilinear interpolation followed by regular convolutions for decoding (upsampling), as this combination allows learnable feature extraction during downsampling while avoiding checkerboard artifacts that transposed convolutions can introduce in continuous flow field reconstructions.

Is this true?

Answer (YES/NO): NO